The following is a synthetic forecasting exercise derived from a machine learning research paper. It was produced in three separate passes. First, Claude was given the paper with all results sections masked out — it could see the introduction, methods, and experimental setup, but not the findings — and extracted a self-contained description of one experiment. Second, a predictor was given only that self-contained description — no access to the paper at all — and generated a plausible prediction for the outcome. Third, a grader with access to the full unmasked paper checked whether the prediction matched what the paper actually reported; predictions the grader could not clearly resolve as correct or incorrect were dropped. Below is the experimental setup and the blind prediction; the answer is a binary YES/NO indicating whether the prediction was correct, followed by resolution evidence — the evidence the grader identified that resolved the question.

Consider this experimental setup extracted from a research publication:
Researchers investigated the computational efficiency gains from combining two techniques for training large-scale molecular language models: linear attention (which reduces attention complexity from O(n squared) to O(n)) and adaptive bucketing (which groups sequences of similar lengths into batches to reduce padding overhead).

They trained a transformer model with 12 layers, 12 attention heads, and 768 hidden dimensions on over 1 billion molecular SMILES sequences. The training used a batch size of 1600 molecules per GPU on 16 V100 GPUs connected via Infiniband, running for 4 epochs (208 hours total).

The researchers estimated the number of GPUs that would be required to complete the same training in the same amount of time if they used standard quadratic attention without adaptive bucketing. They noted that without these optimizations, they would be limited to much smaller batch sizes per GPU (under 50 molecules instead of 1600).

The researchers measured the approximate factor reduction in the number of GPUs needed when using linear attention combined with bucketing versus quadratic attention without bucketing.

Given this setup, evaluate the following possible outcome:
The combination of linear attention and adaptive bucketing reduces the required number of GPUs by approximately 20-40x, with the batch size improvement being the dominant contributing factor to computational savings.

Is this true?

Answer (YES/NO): NO